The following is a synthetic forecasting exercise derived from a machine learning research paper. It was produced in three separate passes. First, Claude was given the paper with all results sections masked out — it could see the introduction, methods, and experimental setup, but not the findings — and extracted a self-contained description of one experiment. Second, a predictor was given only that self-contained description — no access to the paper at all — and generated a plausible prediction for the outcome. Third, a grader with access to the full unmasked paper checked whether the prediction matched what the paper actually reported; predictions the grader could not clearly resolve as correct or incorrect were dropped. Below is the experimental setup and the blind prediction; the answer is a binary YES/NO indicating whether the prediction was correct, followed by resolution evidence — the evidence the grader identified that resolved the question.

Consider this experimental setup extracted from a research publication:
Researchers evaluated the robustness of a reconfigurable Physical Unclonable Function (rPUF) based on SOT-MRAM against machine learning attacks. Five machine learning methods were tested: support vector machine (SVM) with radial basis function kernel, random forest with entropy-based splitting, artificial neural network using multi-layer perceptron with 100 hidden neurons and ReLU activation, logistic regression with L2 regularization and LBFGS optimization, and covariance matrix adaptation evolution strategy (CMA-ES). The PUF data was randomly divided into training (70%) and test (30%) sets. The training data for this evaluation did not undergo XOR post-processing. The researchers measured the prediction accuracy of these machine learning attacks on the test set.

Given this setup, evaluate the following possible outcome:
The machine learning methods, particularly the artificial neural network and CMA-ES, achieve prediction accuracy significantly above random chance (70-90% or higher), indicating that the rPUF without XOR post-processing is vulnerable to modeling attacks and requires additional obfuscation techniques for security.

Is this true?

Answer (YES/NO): NO